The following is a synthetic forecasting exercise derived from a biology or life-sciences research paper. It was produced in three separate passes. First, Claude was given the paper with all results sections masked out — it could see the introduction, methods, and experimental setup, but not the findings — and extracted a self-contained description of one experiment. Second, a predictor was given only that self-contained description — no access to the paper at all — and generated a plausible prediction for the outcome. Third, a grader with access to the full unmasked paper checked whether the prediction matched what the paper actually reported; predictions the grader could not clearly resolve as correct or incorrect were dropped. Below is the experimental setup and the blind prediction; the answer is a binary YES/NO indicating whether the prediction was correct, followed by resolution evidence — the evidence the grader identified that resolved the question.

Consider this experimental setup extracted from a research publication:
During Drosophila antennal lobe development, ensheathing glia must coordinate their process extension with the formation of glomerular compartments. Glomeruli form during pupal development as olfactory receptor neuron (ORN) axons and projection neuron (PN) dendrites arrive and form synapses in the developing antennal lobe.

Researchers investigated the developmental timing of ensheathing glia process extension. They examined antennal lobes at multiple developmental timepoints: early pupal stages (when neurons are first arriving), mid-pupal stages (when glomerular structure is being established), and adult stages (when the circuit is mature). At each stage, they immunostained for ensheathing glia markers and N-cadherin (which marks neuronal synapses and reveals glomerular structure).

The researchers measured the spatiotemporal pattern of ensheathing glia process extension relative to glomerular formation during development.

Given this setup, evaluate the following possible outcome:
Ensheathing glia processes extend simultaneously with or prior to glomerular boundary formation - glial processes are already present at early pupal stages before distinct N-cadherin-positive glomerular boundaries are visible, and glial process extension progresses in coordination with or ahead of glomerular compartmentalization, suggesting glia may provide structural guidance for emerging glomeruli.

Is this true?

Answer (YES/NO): NO